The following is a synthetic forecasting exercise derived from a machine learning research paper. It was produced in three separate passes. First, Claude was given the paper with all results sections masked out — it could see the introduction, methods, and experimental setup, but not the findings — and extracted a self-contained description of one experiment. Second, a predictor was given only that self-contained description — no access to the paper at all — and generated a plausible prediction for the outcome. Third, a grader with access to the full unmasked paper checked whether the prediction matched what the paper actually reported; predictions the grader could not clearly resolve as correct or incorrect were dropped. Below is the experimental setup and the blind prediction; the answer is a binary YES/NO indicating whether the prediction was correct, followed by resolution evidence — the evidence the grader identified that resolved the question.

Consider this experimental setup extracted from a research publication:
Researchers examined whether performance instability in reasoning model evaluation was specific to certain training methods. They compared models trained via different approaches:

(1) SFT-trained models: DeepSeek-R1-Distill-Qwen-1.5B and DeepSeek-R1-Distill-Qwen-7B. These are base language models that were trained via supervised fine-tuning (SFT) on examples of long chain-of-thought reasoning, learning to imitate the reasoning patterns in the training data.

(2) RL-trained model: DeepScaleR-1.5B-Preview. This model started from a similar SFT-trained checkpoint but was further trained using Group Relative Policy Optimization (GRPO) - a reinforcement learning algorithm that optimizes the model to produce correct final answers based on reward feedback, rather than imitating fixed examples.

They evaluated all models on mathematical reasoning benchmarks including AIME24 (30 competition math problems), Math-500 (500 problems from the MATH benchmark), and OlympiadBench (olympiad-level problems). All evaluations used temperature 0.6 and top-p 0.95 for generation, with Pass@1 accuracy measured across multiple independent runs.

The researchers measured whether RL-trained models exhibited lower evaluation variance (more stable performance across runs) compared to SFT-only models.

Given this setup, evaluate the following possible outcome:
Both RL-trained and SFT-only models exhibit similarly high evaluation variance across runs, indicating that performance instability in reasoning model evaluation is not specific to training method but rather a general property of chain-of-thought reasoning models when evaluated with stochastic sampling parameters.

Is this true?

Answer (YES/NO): YES